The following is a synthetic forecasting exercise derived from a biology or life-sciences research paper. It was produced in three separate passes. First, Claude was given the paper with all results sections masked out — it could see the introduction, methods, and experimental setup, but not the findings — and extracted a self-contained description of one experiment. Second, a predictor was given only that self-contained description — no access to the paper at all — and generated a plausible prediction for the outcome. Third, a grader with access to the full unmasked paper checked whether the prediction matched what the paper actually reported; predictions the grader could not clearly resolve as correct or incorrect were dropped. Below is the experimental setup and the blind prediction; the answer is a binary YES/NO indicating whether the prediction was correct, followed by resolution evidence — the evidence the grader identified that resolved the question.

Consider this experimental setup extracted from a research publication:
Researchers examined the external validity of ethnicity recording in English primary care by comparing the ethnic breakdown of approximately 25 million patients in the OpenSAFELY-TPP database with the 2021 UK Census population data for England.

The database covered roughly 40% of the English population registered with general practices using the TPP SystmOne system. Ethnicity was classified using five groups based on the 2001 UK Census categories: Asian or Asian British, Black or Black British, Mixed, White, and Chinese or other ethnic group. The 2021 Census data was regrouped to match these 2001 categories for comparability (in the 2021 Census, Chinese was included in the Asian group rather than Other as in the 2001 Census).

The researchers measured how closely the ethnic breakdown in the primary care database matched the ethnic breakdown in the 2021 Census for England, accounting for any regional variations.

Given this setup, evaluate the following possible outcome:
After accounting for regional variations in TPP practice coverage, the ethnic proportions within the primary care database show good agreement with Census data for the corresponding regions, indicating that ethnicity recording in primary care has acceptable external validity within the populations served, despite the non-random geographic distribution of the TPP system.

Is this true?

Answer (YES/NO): NO